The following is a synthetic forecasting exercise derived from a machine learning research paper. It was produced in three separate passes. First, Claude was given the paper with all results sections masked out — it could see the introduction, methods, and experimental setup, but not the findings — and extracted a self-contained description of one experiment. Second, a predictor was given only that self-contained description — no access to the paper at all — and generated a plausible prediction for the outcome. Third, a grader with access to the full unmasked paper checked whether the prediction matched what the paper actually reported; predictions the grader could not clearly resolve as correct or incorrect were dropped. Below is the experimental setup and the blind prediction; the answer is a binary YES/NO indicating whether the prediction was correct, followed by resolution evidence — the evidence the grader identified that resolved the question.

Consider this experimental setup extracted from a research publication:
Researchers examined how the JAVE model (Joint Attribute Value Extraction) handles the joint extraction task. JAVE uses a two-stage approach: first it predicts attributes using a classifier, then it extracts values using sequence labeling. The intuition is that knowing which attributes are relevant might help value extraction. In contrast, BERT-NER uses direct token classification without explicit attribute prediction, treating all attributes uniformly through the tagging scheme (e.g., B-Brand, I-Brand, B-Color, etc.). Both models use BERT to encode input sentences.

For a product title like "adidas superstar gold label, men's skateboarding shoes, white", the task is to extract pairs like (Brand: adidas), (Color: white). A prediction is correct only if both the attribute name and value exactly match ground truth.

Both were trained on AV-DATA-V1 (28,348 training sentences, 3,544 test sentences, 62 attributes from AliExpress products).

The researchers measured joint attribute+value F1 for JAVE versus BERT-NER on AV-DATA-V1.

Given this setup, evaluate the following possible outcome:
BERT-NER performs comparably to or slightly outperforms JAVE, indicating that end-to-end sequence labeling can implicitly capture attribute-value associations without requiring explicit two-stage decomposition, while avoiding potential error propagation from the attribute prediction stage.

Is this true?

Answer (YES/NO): NO